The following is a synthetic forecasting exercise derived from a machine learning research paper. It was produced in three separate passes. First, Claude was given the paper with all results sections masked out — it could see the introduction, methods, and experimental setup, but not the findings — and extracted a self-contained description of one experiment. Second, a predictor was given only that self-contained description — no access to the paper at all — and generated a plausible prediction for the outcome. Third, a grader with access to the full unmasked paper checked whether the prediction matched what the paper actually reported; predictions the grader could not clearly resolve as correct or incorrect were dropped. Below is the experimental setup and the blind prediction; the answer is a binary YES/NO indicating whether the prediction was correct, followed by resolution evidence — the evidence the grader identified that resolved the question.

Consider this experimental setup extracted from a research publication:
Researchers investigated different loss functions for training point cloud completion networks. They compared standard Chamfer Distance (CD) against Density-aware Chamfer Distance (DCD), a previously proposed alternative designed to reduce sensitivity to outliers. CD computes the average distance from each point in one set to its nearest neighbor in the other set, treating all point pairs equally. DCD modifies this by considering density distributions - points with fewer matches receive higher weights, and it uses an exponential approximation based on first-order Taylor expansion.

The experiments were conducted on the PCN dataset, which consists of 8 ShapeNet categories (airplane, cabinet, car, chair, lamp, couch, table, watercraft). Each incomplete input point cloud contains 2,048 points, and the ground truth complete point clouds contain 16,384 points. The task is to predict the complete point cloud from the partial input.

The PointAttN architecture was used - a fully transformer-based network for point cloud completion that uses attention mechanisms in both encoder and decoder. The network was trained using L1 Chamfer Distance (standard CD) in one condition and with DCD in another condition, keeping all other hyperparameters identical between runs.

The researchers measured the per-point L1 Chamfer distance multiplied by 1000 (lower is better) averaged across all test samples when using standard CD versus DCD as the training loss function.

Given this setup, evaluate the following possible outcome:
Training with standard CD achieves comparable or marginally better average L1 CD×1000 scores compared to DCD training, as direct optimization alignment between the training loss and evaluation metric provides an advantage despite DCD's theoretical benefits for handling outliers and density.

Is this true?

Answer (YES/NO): YES